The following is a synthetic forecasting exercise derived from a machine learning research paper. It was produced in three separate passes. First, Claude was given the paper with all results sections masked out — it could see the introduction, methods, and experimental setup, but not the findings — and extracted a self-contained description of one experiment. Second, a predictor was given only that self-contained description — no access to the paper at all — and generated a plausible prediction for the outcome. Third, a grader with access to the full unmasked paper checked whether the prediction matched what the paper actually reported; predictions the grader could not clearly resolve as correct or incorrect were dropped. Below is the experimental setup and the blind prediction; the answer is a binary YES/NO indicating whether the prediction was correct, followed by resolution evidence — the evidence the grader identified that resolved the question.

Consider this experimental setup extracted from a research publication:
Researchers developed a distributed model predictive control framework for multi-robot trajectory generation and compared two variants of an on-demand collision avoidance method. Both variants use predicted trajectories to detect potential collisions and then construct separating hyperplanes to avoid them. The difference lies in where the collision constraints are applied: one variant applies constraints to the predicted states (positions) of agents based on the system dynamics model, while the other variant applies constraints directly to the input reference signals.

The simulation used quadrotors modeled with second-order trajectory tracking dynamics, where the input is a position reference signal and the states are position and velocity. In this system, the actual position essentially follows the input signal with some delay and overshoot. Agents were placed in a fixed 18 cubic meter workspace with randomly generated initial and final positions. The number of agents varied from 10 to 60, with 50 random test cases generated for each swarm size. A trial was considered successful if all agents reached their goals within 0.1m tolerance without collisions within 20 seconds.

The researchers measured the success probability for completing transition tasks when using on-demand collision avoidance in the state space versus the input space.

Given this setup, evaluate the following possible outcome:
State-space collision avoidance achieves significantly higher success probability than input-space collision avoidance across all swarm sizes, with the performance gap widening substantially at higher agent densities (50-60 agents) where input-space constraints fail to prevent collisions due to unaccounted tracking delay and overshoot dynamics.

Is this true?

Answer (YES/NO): NO